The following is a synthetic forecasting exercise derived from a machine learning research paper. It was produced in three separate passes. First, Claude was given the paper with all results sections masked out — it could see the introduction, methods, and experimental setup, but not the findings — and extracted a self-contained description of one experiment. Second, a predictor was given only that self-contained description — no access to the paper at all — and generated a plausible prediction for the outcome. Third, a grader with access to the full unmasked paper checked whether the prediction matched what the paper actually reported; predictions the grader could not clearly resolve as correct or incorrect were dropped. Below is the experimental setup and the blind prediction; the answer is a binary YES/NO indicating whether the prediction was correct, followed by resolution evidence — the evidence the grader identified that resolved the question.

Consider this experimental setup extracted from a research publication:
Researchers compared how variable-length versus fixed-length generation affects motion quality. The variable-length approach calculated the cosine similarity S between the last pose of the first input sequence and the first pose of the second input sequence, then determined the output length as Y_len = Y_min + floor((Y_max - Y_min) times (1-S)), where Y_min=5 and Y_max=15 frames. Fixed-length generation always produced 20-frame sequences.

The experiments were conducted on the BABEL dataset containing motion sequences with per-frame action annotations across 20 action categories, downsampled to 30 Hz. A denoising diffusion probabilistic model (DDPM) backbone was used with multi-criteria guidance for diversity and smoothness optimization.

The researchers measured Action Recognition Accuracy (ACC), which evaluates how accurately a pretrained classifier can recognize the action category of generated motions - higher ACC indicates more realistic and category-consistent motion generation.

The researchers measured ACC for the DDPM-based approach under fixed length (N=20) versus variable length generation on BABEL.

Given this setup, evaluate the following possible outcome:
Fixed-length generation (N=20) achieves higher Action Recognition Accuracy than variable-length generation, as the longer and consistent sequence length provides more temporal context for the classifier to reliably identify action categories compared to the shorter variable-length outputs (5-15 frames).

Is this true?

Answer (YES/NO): NO